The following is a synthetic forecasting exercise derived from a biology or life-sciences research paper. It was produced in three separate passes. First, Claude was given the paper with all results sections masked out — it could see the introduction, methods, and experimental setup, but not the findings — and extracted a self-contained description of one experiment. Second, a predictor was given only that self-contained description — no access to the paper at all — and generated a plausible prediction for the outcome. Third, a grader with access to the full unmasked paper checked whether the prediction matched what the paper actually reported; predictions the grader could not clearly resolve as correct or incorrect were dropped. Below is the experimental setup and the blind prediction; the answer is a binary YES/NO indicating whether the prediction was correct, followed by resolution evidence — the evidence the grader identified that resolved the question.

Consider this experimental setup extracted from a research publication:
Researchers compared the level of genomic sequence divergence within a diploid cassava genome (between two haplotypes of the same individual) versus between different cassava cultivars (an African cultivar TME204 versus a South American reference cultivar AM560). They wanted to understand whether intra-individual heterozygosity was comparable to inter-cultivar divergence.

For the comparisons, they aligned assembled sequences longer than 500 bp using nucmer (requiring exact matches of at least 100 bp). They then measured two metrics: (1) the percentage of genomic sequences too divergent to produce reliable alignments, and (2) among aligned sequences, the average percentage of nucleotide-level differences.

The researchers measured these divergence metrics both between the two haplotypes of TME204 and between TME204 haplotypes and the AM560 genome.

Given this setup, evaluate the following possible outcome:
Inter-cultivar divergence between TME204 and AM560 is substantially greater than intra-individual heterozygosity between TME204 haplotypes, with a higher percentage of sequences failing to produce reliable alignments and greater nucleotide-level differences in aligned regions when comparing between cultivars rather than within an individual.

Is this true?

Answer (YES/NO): NO